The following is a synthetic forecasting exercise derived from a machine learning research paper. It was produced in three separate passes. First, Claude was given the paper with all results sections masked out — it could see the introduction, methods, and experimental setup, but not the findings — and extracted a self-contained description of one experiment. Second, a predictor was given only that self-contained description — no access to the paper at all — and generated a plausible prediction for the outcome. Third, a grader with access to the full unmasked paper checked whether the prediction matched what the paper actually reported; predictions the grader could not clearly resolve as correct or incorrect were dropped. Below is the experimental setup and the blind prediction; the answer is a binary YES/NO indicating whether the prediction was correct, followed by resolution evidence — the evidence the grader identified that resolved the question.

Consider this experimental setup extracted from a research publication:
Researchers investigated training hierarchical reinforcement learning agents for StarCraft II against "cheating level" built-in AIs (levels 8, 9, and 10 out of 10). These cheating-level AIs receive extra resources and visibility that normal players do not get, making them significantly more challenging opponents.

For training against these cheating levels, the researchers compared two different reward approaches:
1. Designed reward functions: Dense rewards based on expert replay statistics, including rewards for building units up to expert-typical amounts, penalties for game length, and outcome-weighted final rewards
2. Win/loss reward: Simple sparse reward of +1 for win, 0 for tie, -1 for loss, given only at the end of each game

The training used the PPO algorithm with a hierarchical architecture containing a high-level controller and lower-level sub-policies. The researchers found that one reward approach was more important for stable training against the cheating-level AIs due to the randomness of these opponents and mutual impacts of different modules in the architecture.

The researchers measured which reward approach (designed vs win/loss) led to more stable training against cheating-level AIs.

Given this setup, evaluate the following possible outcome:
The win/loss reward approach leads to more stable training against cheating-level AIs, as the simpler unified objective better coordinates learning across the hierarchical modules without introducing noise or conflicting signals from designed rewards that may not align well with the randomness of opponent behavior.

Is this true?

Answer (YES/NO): YES